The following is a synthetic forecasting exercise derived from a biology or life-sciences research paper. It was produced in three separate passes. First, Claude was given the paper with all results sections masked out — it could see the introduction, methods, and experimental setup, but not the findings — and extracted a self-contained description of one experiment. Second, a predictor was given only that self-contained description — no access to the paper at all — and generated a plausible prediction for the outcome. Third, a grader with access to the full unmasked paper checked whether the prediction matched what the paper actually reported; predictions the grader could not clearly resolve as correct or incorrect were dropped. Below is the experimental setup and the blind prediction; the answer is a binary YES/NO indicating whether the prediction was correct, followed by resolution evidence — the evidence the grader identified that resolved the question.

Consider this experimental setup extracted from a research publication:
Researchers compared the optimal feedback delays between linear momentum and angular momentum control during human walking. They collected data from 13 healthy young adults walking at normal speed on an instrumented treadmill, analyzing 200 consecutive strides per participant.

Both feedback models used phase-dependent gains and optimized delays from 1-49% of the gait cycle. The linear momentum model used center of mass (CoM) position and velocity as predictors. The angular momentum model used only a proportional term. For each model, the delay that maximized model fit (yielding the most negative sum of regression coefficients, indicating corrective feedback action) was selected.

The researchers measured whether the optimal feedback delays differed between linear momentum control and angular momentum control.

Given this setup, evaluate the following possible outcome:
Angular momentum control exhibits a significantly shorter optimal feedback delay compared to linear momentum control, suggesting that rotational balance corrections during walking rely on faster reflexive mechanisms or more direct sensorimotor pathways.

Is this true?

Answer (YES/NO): YES